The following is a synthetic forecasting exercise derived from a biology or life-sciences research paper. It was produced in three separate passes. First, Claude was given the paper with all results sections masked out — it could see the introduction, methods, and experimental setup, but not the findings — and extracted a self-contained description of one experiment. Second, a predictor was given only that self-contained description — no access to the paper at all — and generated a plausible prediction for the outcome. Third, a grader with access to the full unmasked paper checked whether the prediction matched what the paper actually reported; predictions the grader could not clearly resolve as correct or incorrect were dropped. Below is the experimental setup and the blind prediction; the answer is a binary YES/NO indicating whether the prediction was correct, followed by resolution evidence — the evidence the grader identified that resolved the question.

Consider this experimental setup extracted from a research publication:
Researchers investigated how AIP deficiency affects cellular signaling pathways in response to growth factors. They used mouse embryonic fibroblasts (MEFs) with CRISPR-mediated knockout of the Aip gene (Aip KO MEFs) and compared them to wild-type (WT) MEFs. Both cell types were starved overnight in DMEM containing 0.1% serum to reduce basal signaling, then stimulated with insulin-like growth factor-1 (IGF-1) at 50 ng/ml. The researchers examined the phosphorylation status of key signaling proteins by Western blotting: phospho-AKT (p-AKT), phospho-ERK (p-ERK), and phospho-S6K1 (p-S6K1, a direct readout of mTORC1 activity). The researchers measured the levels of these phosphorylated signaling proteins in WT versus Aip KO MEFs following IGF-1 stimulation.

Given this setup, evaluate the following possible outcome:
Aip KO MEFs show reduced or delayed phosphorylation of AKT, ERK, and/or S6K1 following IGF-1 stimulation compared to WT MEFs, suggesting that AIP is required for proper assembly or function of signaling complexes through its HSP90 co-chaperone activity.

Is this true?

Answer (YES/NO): YES